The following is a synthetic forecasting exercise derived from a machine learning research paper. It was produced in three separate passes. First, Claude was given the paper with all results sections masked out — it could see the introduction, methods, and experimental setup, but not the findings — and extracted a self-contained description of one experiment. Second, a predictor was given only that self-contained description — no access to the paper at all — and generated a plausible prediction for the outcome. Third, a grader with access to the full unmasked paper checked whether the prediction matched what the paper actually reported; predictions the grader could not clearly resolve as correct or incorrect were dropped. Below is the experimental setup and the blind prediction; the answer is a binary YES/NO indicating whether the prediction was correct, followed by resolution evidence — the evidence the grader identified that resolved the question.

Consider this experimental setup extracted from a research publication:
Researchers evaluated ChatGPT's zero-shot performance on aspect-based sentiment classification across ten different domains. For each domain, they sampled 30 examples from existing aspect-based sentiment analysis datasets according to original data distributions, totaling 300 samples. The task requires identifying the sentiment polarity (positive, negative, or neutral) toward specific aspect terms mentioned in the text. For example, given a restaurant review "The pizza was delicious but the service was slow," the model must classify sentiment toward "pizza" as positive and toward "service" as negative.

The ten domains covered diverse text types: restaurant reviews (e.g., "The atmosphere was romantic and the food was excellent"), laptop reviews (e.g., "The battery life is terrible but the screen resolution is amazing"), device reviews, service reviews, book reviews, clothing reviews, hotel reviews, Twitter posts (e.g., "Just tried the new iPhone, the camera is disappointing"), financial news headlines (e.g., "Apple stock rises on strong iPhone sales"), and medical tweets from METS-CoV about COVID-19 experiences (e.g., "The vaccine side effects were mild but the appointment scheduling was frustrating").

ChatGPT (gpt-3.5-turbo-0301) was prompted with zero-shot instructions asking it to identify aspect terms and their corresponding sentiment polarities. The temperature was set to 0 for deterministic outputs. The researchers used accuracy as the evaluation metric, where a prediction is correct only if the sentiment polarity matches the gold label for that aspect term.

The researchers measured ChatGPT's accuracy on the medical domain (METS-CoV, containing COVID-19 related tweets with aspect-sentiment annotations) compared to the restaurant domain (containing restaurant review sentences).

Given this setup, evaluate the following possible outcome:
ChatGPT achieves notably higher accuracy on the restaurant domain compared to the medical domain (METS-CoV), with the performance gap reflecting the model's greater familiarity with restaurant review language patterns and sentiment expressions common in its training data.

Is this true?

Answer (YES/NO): YES